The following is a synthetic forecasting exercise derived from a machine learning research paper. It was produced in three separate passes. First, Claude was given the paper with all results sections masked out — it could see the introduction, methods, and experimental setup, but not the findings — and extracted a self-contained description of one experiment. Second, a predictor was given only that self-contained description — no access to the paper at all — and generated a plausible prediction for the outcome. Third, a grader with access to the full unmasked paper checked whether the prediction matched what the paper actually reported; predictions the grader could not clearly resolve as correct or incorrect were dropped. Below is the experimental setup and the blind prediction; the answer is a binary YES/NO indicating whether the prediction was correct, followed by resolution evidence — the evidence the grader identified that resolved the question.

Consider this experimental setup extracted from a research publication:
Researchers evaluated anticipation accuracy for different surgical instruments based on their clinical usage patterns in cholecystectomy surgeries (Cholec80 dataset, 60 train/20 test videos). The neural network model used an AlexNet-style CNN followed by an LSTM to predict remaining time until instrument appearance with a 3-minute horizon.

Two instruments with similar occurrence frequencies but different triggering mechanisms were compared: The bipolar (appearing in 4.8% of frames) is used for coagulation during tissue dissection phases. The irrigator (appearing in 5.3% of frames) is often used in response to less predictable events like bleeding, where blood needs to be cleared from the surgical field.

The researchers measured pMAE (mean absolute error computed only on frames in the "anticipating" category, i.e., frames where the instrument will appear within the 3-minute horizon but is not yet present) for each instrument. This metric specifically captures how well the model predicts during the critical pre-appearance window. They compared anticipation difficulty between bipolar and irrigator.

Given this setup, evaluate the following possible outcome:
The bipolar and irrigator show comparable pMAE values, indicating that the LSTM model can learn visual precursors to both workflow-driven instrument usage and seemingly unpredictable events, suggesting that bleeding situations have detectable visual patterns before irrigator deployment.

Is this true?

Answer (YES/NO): NO